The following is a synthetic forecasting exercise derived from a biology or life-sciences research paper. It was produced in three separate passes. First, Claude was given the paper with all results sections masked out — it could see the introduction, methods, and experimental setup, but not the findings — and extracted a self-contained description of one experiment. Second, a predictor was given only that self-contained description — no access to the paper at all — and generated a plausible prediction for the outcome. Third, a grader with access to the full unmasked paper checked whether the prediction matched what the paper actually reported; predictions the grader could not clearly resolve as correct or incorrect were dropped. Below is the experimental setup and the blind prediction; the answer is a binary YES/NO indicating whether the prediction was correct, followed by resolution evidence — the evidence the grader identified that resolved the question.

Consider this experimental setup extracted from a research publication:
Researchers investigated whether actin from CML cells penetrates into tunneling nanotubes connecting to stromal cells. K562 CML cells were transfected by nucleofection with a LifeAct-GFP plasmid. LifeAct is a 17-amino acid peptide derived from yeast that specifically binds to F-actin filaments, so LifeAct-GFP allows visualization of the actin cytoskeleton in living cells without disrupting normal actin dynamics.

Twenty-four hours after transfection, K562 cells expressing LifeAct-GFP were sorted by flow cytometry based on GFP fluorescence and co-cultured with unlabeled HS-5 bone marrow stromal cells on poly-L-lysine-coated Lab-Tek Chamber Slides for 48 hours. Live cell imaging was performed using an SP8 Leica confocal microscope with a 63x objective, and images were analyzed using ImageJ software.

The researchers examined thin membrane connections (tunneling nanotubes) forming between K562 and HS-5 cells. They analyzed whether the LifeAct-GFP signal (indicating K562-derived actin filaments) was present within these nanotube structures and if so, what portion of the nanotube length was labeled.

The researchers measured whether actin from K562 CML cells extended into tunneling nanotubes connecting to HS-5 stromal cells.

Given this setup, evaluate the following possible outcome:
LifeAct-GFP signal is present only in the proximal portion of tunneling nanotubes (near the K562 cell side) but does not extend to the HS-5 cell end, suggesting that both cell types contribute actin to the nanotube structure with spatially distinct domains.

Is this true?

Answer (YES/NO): NO